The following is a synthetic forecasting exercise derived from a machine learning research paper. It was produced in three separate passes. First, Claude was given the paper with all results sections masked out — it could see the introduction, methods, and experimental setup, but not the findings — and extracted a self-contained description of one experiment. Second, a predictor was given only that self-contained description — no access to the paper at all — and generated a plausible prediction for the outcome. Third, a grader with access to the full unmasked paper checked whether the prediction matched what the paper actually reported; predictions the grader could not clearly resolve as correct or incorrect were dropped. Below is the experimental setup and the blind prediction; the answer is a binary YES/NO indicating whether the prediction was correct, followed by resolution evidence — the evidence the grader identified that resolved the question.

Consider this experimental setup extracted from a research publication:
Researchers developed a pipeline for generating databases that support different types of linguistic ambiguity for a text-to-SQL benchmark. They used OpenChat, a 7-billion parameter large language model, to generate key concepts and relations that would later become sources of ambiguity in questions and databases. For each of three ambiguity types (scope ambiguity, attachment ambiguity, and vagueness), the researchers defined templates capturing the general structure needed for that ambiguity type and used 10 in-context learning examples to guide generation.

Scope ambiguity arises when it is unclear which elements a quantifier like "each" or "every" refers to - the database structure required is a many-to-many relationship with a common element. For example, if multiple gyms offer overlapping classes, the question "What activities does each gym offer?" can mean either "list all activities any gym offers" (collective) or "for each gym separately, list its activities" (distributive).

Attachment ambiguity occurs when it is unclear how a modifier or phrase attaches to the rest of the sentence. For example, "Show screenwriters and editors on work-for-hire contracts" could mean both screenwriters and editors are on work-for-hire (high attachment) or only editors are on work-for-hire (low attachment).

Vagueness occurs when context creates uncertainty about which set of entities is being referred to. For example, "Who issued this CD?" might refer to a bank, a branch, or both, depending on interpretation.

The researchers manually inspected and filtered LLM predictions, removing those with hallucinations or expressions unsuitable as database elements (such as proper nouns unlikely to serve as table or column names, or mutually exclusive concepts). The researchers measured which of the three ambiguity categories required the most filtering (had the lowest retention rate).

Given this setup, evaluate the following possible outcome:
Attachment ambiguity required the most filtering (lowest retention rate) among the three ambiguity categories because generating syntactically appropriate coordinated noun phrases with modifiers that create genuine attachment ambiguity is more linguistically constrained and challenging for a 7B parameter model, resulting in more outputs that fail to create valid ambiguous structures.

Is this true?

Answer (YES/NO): NO